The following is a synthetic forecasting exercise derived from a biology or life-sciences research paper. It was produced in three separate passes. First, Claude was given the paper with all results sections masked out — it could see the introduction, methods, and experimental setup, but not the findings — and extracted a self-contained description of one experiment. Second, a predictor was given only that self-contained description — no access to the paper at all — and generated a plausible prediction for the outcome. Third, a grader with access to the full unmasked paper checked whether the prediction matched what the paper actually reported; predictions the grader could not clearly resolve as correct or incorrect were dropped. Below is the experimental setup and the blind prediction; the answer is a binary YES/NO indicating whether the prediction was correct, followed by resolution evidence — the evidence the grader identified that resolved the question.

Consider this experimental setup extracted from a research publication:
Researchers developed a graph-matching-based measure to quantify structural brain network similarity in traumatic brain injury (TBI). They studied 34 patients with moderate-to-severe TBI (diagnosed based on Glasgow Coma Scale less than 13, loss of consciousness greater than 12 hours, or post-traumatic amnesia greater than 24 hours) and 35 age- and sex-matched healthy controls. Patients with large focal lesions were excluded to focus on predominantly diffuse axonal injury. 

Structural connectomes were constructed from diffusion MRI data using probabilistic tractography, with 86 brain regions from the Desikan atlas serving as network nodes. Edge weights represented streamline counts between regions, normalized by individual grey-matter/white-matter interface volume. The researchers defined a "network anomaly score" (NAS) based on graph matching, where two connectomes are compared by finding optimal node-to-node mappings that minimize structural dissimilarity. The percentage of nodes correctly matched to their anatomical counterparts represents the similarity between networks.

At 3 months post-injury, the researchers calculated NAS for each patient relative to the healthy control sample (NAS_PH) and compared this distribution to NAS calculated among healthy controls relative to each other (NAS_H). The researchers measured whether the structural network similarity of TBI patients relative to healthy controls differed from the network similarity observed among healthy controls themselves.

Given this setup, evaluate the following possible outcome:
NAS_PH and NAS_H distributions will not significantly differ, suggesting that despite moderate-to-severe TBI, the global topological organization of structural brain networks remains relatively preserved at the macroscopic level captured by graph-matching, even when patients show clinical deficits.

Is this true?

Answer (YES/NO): NO